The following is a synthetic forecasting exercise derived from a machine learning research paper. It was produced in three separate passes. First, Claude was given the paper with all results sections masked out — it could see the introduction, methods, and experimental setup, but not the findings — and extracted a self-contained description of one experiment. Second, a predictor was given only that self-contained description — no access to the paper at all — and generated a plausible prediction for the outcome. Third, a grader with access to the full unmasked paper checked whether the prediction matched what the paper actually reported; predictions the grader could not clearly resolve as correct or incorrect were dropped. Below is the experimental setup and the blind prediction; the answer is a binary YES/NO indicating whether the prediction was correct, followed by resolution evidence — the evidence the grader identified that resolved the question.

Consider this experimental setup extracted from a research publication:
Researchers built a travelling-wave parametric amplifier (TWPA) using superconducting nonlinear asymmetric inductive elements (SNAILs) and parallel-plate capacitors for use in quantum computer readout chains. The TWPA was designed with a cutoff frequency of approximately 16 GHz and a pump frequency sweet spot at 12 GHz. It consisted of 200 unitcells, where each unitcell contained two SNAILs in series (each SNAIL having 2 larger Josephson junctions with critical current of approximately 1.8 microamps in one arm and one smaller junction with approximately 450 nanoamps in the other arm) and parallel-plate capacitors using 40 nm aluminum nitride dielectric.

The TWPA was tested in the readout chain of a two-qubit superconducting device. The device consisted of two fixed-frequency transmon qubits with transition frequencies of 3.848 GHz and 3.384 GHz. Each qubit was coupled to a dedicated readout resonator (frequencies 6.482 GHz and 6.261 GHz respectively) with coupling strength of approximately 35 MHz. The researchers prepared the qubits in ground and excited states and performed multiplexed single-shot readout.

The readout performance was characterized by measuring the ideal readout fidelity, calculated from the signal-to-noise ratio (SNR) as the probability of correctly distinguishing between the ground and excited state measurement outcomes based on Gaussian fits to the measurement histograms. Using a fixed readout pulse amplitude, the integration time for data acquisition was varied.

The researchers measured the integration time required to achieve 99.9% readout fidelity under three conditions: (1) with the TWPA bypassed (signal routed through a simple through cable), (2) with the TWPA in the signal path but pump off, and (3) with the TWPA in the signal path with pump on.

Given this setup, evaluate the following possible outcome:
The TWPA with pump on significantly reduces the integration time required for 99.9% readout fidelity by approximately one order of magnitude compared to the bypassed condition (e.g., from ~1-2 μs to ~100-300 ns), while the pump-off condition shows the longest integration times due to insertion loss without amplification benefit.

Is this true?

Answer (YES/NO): NO